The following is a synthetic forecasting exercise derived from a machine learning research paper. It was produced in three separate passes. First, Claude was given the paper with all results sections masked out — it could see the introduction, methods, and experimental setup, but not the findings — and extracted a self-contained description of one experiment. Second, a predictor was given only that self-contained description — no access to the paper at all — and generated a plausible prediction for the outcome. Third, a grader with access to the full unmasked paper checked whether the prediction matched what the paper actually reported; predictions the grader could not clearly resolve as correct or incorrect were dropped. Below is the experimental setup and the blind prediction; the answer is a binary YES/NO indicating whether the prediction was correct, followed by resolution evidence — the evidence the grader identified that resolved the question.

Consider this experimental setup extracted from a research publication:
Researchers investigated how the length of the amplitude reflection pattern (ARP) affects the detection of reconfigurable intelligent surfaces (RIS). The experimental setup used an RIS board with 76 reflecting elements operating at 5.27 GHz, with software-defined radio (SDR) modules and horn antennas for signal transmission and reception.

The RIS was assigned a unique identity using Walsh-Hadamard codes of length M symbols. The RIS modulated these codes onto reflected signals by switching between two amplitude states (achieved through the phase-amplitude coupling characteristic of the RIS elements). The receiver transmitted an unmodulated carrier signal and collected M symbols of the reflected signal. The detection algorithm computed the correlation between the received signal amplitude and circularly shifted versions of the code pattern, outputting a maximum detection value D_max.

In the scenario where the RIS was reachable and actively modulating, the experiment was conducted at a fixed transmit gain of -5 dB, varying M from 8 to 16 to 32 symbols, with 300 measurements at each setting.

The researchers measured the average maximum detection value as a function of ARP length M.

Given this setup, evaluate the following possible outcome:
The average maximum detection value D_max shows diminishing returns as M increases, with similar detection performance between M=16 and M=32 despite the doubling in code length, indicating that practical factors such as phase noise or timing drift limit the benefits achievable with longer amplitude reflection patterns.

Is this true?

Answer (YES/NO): NO